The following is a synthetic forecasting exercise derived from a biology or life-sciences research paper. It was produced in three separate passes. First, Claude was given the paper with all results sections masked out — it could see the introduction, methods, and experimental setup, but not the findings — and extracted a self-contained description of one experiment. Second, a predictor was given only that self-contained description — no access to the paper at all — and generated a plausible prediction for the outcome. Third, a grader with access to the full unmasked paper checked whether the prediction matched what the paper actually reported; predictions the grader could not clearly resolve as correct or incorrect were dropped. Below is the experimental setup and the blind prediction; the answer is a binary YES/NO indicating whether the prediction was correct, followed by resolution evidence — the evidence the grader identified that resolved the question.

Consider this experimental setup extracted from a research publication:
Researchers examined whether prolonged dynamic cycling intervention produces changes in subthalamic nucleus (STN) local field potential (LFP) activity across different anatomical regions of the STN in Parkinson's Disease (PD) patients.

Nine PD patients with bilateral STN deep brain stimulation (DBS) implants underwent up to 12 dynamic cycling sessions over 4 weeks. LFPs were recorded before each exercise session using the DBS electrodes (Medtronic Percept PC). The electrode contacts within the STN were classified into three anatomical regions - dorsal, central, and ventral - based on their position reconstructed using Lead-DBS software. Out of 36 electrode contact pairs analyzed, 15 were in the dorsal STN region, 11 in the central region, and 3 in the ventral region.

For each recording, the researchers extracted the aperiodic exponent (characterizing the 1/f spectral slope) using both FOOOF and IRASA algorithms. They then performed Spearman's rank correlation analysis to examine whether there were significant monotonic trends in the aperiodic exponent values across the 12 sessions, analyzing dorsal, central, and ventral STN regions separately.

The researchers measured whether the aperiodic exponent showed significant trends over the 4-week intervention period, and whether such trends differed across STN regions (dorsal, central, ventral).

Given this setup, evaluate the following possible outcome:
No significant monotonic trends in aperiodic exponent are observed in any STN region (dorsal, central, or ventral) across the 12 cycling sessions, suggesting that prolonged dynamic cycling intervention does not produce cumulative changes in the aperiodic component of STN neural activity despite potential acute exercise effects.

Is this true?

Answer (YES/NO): NO